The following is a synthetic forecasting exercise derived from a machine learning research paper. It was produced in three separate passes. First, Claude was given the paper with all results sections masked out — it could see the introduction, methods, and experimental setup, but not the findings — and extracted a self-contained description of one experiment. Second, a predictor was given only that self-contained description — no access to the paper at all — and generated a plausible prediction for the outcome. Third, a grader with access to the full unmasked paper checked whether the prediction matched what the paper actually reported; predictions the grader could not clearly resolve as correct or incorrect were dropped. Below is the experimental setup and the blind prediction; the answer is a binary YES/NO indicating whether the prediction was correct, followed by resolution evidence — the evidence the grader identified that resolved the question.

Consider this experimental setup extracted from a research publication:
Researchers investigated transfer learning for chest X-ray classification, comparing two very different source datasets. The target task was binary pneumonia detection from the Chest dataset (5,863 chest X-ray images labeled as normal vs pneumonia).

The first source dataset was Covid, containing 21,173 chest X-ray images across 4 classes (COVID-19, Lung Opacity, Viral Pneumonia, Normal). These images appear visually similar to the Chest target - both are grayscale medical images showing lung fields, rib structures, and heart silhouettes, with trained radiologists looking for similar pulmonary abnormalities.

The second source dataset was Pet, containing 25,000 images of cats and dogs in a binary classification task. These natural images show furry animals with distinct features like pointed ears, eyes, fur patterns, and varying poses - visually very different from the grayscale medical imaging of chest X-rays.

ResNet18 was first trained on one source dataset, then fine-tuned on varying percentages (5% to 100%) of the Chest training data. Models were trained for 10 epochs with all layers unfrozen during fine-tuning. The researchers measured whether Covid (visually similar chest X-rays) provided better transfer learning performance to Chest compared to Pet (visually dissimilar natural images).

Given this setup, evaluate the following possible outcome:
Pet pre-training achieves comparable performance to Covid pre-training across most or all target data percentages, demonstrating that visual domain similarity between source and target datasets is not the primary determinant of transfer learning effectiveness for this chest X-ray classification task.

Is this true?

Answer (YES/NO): NO